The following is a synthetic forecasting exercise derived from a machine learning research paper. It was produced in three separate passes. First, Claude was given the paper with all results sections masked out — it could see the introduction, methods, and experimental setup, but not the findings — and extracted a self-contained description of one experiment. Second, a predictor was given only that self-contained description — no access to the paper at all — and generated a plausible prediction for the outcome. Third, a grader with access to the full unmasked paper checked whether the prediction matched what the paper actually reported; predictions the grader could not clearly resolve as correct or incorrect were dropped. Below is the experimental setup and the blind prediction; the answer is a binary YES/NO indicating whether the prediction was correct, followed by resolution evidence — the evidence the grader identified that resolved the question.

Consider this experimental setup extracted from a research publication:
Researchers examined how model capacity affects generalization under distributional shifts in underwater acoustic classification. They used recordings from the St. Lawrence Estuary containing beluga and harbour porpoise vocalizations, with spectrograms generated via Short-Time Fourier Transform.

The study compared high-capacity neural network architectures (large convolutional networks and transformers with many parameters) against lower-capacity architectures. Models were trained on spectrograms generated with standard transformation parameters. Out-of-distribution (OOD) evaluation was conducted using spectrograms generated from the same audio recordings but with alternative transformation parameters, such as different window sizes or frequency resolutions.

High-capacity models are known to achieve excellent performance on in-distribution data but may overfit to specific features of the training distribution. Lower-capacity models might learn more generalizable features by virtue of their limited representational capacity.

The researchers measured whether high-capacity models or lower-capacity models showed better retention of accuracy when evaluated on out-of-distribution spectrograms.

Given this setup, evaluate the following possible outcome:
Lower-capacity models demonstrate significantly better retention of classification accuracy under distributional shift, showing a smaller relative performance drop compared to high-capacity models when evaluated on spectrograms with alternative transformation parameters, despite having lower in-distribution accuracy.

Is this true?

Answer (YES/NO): YES